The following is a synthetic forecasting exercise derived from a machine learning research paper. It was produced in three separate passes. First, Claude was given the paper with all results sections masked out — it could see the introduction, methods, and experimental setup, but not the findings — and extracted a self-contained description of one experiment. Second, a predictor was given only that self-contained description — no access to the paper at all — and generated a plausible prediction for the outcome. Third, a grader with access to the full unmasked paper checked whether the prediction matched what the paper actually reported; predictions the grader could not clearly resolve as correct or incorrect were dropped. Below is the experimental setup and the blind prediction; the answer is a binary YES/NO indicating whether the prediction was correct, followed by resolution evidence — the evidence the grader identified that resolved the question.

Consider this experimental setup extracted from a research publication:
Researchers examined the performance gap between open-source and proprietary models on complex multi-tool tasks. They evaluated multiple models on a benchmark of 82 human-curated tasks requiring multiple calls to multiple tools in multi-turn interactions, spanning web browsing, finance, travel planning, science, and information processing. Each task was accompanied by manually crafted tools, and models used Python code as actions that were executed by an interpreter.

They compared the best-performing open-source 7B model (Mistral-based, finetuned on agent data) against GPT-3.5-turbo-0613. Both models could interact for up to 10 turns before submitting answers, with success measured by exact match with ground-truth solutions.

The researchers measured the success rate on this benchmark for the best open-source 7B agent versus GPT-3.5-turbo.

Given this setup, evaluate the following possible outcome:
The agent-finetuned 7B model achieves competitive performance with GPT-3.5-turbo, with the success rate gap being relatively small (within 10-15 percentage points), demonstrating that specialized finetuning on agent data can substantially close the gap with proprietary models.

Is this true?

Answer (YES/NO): NO